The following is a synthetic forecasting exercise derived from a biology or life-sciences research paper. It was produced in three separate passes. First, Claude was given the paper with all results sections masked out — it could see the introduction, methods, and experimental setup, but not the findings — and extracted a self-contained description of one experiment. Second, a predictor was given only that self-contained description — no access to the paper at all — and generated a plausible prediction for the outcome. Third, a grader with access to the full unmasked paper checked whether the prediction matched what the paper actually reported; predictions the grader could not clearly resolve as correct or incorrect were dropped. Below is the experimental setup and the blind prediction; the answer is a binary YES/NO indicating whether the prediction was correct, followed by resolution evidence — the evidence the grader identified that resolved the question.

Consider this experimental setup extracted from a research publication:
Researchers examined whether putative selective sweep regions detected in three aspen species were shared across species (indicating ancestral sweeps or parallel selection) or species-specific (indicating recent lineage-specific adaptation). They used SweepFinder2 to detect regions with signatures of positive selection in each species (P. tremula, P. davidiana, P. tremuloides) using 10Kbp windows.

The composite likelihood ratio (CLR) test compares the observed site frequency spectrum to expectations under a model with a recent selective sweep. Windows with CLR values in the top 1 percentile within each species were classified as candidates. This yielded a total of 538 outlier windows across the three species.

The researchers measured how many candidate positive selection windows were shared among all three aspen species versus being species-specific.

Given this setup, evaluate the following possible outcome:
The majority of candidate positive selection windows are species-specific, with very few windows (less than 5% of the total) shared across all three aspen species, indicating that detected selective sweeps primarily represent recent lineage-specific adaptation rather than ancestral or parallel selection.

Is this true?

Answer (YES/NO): YES